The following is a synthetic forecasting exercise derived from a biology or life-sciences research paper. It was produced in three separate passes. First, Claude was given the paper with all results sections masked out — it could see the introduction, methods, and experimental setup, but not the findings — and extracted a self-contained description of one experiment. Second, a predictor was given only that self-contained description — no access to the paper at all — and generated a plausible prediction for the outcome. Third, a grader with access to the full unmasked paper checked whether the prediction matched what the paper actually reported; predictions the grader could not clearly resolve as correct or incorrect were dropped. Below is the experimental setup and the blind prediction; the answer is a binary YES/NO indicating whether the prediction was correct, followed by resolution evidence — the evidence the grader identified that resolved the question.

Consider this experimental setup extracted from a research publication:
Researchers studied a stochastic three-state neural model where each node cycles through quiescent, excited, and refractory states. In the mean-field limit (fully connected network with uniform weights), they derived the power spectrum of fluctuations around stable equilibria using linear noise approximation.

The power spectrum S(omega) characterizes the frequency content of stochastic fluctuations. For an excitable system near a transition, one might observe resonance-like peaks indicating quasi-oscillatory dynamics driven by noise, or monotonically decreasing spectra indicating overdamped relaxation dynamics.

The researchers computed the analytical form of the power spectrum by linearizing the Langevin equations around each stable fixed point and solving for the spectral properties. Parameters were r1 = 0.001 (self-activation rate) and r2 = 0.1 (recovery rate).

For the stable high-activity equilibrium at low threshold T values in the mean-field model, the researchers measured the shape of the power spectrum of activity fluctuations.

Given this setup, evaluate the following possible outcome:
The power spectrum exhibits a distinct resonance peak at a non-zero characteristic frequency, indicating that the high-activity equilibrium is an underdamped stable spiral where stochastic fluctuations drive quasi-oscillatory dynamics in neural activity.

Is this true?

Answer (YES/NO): NO